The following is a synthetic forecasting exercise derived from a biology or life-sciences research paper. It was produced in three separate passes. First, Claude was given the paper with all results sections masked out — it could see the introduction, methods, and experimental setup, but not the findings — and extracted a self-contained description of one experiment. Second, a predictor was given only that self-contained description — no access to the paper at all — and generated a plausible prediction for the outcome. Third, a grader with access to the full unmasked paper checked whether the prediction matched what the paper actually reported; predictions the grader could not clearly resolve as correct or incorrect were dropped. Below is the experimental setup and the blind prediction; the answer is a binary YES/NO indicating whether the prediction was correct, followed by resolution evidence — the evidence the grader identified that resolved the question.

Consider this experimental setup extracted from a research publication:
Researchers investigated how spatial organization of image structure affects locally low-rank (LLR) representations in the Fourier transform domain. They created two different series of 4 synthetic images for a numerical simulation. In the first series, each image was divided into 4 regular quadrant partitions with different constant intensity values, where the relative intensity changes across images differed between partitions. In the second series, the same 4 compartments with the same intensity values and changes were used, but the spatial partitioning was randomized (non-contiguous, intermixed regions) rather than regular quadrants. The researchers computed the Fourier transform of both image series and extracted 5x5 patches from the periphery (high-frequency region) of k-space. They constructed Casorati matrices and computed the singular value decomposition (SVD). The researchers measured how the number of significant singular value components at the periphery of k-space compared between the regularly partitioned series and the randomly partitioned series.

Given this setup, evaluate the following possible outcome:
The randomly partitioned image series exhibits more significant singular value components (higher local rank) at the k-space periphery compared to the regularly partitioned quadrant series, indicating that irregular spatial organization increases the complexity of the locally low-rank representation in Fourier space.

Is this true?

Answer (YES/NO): YES